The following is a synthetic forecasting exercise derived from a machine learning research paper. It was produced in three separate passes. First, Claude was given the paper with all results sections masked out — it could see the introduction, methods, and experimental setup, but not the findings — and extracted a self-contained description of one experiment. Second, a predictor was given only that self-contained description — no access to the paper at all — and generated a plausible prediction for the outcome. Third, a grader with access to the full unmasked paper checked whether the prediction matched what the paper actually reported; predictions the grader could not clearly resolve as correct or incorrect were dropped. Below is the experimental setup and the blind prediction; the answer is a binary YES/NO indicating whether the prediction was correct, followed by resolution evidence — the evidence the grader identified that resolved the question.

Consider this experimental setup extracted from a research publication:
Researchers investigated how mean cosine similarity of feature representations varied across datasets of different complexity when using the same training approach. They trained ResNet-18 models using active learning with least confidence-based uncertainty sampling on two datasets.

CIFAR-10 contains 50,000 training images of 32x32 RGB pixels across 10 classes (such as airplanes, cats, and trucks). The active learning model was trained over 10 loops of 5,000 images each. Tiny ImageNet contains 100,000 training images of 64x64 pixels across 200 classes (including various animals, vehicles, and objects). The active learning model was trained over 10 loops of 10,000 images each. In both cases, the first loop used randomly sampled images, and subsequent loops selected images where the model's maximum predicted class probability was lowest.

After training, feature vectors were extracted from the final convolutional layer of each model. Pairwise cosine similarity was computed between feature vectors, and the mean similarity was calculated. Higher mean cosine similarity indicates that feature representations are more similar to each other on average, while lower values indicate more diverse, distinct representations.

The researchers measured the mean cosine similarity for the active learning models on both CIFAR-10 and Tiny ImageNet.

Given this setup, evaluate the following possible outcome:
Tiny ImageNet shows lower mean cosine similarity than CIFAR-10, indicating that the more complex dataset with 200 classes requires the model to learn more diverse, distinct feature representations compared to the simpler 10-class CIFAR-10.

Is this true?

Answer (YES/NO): YES